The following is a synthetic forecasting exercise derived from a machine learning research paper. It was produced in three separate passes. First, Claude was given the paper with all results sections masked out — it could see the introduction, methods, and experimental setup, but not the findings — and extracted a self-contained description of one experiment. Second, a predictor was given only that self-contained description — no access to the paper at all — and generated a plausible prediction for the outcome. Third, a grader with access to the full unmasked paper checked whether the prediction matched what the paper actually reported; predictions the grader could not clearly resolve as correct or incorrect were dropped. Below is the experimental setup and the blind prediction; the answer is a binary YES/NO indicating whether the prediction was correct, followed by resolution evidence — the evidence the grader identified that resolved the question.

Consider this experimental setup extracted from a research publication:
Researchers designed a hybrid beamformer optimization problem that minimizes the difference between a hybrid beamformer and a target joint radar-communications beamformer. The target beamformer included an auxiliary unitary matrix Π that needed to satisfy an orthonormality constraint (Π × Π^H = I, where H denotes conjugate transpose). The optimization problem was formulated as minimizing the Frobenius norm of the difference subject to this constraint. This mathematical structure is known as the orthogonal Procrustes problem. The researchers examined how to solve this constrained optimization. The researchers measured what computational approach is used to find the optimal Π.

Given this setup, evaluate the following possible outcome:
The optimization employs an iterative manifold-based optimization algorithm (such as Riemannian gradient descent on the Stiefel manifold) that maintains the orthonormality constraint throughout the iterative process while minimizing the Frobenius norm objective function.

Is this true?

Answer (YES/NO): NO